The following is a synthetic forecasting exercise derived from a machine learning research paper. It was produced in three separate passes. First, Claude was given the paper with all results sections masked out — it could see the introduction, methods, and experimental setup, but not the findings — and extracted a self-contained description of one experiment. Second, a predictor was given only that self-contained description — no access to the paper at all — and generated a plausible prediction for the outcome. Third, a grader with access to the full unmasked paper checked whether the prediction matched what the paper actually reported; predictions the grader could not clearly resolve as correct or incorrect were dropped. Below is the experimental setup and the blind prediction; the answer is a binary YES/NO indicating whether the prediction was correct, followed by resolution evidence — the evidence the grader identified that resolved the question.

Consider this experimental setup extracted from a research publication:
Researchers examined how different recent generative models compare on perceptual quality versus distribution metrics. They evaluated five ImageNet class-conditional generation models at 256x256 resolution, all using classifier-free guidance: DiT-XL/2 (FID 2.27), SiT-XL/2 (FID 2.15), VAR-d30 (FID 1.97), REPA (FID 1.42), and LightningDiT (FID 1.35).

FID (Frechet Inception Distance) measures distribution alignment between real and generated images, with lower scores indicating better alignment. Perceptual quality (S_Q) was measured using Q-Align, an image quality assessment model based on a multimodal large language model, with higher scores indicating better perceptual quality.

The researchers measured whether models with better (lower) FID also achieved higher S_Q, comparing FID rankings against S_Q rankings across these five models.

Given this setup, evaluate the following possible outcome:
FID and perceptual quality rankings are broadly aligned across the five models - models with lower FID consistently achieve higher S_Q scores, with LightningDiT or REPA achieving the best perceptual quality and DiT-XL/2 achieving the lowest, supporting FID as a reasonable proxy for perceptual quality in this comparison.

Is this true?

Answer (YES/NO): NO